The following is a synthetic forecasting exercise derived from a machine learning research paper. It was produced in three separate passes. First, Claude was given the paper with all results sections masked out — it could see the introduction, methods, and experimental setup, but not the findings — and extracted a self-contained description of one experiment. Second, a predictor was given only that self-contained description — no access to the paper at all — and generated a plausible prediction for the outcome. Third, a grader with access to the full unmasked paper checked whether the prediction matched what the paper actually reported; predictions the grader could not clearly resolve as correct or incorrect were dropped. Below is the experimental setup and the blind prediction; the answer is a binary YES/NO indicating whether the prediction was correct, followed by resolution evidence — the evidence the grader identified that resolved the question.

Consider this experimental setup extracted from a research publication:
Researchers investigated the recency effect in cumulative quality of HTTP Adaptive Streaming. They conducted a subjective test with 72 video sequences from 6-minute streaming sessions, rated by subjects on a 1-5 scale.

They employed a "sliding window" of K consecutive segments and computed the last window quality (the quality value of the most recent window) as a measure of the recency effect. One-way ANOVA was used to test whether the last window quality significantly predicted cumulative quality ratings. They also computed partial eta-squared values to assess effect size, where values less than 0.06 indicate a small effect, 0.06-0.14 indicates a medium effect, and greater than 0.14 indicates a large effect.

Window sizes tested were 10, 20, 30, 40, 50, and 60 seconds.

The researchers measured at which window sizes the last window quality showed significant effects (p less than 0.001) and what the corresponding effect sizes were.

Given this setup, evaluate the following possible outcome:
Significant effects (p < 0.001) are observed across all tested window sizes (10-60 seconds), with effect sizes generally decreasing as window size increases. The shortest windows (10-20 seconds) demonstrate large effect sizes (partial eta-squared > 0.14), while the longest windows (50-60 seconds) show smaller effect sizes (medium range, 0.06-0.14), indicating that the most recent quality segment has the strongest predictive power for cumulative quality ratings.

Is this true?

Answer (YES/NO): NO